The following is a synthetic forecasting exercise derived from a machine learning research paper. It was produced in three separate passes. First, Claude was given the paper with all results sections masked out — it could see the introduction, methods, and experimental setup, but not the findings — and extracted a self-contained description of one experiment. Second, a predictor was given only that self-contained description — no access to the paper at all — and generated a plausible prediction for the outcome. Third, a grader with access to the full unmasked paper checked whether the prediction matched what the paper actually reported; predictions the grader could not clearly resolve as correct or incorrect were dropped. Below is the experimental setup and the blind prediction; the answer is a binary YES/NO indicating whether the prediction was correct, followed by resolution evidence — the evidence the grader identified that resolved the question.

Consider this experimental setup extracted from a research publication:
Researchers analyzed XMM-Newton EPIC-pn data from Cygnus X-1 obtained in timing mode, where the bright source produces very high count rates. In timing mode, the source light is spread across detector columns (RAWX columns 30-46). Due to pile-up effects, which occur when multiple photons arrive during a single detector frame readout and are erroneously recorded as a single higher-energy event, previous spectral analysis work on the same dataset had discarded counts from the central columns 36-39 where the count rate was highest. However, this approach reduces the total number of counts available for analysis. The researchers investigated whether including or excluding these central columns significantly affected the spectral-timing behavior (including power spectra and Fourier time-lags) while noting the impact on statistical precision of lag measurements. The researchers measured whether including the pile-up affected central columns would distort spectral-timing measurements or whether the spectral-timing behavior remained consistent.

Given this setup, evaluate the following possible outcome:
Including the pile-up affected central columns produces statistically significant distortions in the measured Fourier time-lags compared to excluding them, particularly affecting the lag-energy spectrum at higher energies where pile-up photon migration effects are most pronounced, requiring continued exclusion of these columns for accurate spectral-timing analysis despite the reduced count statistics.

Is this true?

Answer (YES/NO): NO